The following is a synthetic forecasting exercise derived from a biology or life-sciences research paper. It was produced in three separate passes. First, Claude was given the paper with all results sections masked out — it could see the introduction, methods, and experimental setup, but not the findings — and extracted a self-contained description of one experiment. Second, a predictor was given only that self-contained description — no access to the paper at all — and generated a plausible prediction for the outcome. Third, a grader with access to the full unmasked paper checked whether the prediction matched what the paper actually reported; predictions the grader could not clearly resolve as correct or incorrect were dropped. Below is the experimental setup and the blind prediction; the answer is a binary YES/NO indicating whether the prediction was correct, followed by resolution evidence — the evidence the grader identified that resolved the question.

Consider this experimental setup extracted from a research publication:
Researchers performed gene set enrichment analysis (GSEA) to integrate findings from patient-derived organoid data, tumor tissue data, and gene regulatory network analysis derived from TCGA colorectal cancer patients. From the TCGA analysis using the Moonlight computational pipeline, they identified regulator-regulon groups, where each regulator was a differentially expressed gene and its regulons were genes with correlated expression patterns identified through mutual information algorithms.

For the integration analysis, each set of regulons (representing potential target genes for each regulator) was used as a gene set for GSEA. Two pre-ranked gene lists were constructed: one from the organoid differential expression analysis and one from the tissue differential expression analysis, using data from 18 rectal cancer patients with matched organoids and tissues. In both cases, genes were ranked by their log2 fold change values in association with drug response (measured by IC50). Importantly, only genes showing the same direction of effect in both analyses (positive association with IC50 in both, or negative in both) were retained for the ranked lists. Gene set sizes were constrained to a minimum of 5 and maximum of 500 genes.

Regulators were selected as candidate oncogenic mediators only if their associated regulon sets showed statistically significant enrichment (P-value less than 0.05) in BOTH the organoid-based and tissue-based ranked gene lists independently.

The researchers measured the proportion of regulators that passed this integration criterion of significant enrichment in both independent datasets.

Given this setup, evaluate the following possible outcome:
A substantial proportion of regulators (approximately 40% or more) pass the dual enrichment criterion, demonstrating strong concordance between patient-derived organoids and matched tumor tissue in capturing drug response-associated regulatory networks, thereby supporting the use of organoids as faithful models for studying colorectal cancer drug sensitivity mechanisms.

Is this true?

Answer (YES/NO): NO